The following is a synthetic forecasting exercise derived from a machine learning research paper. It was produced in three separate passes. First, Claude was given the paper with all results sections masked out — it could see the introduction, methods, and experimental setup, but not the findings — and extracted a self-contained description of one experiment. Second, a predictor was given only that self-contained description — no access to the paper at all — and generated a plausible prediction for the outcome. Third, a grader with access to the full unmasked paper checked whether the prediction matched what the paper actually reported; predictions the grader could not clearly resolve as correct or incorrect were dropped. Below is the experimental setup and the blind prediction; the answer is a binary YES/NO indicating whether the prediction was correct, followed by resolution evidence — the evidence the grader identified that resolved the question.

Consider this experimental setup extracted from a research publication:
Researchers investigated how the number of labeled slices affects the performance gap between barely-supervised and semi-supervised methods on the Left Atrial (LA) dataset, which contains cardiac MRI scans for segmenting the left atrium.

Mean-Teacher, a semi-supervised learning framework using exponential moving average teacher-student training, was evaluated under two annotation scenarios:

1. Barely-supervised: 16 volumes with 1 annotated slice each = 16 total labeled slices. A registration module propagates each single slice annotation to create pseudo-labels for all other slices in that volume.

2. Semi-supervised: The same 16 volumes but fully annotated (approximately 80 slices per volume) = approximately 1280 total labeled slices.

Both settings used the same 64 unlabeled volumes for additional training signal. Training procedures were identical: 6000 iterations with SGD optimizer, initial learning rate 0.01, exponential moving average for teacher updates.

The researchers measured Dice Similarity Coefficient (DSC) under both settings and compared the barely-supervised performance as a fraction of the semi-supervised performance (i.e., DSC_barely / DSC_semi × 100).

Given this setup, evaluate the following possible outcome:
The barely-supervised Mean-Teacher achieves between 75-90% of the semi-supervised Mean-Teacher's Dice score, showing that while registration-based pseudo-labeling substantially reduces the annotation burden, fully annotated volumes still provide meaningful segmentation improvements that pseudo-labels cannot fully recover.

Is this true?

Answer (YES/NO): NO